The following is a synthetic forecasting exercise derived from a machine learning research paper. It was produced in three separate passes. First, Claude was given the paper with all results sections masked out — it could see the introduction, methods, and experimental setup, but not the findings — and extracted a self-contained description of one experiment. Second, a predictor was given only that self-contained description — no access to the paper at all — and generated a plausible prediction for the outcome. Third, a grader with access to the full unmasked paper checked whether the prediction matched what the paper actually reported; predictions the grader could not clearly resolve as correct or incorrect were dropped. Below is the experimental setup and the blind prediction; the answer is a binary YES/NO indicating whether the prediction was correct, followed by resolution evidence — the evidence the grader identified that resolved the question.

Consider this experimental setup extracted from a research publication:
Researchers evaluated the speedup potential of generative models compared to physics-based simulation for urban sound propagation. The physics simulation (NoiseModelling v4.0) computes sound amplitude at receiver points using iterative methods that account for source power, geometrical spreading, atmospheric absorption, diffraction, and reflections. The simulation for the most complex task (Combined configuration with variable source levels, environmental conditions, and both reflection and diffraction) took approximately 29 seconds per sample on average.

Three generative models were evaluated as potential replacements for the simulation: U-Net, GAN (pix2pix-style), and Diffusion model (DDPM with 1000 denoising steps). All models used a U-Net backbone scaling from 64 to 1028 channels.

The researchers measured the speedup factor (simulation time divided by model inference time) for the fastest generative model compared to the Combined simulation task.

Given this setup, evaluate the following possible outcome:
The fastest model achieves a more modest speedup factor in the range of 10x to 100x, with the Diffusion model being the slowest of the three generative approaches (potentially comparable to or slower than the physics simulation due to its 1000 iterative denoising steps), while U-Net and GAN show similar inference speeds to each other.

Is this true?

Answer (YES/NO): NO